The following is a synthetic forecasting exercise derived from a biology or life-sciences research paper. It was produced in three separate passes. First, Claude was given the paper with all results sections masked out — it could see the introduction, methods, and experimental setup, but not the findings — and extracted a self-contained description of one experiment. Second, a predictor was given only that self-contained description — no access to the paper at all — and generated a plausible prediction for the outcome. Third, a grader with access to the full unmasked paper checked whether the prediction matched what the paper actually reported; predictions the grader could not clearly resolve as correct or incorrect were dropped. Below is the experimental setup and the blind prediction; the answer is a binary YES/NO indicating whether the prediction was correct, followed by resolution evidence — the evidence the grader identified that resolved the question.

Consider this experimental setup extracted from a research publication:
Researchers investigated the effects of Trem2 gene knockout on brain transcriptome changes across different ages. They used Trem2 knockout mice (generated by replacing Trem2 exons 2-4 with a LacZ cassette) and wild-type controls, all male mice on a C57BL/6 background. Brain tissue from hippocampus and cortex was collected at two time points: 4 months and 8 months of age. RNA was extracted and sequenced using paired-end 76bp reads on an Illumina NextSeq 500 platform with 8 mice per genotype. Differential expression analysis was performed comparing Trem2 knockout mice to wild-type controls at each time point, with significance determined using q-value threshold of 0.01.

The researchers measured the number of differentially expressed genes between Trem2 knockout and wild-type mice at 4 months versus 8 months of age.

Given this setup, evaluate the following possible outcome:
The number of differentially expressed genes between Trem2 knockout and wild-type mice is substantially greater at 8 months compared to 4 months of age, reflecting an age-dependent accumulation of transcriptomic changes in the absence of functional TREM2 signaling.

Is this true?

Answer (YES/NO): NO